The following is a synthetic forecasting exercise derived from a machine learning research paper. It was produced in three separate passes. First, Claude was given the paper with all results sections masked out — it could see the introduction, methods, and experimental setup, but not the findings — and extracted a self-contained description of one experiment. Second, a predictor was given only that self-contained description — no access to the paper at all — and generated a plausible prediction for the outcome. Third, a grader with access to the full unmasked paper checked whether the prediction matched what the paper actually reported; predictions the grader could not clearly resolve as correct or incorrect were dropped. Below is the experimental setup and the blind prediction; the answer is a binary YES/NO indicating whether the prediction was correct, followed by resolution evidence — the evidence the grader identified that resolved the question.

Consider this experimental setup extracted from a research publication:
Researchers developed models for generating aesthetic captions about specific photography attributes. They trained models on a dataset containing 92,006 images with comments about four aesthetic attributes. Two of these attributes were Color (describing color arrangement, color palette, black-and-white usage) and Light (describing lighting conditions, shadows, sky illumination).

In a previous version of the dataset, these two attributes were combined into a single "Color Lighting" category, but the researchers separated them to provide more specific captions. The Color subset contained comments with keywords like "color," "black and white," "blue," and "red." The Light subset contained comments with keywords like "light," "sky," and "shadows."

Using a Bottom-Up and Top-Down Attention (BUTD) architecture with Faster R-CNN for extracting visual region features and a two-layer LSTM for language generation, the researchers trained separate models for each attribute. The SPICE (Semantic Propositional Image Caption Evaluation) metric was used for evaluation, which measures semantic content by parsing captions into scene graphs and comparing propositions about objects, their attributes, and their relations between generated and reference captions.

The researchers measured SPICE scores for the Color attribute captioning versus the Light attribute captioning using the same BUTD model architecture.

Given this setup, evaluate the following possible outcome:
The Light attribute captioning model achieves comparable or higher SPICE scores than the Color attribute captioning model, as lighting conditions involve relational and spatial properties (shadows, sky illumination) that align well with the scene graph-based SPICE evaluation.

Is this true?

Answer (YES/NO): NO